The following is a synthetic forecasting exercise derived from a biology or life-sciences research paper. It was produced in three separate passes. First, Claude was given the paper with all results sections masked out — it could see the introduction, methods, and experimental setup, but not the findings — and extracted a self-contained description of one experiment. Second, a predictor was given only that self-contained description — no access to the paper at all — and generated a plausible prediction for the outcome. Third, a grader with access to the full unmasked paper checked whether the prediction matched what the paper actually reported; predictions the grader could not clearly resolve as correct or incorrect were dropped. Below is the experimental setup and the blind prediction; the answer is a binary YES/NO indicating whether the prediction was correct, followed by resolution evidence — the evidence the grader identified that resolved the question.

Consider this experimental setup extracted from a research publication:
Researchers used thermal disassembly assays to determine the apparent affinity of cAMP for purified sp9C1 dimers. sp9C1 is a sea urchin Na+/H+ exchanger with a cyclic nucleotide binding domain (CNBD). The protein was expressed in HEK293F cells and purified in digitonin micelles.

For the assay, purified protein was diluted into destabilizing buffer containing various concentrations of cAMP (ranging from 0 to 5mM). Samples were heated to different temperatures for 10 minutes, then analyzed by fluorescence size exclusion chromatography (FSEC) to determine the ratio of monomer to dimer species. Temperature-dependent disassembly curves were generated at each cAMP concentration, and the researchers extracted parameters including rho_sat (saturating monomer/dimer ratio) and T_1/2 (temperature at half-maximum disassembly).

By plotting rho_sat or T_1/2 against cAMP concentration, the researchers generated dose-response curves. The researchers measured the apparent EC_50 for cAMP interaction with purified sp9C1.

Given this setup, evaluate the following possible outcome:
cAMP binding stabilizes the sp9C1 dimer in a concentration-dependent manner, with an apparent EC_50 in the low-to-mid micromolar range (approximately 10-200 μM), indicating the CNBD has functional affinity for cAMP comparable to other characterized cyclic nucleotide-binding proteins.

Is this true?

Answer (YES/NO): NO